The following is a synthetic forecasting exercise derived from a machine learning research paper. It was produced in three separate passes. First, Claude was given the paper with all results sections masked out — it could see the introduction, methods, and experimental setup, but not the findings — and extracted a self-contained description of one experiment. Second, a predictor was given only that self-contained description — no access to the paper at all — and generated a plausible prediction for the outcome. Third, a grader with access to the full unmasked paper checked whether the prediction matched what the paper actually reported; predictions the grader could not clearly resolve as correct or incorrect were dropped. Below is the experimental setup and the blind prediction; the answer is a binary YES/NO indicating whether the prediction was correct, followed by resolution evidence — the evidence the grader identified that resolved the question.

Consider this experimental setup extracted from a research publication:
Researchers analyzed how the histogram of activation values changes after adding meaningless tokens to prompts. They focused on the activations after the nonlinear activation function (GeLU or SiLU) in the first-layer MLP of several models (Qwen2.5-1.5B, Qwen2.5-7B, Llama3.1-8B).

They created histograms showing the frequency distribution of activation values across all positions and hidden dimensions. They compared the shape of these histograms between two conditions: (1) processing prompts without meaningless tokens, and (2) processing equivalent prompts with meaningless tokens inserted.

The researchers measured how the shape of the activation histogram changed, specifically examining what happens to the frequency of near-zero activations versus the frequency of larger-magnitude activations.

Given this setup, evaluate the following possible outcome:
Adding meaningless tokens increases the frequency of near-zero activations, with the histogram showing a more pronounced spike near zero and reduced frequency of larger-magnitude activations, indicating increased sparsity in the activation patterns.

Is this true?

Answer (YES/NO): NO